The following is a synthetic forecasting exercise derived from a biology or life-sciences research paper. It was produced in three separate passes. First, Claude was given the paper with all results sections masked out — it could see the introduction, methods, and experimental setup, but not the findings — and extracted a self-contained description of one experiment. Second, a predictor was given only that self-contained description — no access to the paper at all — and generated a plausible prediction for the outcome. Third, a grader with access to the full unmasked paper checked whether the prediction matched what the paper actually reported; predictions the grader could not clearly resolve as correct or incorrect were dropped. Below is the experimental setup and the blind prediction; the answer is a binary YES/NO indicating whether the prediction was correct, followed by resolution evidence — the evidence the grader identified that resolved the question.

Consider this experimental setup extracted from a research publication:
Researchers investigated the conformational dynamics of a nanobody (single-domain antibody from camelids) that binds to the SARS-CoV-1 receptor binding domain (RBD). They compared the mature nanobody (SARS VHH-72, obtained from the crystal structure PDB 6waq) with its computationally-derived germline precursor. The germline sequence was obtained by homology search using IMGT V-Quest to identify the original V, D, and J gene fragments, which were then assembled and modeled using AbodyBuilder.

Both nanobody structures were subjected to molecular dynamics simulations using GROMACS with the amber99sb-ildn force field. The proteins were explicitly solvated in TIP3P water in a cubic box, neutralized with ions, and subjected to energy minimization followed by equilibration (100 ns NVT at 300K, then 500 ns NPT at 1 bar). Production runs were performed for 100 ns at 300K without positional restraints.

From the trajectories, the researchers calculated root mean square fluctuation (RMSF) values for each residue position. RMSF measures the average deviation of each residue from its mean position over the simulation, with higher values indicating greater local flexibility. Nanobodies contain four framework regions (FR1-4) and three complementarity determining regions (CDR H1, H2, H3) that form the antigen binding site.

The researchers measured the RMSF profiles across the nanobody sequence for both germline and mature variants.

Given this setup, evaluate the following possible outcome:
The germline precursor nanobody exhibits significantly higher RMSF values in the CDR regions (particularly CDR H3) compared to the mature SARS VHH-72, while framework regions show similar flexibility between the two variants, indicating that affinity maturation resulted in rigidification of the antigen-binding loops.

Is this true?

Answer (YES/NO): YES